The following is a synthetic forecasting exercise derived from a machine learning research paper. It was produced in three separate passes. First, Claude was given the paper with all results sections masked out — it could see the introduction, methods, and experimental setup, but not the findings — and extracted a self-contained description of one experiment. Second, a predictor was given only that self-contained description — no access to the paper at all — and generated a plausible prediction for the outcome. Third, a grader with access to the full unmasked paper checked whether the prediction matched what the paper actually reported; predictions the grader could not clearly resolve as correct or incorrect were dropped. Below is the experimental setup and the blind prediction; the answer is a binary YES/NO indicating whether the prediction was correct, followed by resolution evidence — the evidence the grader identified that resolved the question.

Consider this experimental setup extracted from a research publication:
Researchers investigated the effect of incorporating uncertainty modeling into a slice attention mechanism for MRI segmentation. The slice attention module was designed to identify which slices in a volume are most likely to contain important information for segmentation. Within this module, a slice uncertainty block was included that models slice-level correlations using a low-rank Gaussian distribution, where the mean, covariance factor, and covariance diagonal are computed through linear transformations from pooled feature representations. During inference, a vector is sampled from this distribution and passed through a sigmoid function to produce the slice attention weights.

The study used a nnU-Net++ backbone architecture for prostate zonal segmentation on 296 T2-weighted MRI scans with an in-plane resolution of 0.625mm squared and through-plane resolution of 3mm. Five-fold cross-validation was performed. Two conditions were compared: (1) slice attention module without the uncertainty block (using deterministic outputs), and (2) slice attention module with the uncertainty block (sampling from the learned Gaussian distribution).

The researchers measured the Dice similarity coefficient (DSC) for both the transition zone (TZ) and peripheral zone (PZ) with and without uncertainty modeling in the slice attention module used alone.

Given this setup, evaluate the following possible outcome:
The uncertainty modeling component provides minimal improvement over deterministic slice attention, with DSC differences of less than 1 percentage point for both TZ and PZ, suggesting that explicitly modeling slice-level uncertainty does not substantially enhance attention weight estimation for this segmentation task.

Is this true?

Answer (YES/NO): NO